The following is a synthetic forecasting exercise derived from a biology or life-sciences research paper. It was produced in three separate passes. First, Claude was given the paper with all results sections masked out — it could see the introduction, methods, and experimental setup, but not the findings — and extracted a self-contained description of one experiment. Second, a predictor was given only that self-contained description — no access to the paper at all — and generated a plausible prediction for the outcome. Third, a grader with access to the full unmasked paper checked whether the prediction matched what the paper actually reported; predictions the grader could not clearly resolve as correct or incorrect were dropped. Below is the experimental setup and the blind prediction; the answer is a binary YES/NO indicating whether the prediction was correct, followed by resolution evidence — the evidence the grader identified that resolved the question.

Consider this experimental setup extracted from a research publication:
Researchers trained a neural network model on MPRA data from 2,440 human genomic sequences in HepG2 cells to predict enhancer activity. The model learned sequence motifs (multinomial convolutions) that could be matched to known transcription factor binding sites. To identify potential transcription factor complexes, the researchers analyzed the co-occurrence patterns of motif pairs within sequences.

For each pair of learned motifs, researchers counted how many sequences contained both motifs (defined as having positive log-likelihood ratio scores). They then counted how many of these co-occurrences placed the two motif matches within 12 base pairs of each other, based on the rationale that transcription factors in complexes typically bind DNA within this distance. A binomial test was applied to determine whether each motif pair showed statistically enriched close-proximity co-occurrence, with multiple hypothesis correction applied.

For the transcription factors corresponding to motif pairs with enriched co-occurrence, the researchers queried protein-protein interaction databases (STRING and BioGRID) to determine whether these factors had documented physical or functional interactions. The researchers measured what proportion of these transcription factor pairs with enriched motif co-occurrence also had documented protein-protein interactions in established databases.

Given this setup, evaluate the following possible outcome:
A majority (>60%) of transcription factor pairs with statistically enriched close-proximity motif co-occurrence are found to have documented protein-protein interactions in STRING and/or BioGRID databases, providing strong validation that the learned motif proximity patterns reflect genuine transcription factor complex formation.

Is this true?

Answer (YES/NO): YES